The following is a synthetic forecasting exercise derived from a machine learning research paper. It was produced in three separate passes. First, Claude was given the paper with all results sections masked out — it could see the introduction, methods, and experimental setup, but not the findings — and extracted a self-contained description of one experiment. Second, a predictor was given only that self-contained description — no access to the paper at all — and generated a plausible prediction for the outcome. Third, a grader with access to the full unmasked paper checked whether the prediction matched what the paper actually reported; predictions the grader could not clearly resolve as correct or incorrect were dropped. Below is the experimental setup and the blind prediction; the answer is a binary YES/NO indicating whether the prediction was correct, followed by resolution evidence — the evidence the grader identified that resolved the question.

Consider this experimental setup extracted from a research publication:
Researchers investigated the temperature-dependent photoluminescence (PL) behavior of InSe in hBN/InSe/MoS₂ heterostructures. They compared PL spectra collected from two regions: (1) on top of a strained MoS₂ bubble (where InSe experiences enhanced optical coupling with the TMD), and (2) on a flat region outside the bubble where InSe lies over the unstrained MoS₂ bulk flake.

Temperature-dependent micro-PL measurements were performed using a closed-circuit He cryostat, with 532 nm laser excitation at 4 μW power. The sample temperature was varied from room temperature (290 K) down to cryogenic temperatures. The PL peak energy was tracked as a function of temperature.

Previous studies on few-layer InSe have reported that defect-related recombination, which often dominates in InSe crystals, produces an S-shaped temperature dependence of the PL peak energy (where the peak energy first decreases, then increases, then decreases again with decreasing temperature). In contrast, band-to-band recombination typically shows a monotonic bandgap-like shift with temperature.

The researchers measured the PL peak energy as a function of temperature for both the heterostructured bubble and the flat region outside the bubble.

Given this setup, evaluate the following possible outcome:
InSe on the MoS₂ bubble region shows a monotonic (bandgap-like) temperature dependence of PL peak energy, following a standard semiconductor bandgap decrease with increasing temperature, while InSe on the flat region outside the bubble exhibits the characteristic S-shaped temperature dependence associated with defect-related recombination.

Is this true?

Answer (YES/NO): YES